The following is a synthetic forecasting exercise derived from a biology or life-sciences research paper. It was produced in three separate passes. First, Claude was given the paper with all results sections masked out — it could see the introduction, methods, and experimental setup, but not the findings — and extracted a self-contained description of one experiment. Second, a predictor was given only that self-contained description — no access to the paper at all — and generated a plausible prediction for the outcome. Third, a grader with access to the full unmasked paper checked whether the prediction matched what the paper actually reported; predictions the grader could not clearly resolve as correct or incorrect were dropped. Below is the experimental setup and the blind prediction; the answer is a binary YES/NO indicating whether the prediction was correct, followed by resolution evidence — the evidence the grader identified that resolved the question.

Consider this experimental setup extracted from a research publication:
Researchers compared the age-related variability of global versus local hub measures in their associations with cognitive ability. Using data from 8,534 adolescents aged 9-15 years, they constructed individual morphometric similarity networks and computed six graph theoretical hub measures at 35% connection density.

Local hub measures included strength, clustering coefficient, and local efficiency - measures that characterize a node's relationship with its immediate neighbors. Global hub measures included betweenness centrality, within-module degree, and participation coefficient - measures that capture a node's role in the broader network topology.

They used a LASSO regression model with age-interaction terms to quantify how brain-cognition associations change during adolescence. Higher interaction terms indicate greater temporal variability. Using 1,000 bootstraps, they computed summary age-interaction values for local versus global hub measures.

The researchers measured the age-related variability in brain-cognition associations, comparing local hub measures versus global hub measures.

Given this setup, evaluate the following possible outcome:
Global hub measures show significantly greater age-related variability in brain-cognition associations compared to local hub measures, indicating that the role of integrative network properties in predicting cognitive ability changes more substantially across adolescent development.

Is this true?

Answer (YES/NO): YES